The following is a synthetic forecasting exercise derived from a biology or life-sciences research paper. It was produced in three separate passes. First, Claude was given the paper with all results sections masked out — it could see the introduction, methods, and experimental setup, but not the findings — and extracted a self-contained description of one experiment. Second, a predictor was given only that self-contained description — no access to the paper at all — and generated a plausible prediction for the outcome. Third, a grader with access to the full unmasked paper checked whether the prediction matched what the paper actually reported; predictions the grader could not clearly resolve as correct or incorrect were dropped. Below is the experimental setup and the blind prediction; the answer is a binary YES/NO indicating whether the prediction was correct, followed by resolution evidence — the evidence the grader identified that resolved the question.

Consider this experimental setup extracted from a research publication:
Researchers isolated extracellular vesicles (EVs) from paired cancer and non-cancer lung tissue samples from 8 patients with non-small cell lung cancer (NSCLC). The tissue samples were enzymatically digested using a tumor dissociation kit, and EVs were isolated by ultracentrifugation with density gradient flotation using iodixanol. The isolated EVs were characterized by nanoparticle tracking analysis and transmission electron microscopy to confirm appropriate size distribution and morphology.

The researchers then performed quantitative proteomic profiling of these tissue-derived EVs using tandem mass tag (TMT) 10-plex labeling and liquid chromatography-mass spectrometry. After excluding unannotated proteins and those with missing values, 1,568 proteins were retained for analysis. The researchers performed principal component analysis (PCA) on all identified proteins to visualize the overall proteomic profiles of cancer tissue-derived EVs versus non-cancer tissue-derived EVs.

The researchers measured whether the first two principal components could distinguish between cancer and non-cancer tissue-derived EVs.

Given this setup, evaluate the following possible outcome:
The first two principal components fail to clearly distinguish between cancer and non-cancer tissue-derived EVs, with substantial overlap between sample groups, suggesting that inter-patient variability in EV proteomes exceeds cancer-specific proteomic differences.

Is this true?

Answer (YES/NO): NO